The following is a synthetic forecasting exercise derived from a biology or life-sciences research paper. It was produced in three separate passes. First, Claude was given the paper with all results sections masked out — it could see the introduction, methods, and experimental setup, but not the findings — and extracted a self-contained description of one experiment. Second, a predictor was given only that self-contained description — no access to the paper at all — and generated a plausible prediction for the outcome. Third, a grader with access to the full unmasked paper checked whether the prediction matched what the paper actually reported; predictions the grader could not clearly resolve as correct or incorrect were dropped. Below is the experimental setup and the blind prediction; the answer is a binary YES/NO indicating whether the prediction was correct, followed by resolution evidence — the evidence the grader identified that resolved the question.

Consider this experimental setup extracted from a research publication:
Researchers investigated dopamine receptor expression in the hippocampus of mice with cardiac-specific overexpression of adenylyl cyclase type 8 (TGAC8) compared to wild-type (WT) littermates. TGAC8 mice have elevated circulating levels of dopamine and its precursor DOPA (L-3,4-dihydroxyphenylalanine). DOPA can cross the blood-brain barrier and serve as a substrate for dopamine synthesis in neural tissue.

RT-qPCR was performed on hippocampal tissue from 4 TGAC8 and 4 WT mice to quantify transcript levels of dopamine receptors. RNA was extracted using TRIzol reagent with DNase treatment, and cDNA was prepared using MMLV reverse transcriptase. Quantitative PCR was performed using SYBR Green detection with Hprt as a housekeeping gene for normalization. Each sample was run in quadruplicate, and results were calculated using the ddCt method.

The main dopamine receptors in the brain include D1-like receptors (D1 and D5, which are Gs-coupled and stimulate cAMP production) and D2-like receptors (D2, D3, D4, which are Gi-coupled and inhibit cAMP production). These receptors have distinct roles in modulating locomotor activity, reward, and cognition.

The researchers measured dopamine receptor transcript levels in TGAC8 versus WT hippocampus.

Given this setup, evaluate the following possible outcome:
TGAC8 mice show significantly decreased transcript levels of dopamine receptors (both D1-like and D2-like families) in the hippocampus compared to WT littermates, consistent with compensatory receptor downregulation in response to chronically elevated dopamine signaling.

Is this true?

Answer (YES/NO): NO